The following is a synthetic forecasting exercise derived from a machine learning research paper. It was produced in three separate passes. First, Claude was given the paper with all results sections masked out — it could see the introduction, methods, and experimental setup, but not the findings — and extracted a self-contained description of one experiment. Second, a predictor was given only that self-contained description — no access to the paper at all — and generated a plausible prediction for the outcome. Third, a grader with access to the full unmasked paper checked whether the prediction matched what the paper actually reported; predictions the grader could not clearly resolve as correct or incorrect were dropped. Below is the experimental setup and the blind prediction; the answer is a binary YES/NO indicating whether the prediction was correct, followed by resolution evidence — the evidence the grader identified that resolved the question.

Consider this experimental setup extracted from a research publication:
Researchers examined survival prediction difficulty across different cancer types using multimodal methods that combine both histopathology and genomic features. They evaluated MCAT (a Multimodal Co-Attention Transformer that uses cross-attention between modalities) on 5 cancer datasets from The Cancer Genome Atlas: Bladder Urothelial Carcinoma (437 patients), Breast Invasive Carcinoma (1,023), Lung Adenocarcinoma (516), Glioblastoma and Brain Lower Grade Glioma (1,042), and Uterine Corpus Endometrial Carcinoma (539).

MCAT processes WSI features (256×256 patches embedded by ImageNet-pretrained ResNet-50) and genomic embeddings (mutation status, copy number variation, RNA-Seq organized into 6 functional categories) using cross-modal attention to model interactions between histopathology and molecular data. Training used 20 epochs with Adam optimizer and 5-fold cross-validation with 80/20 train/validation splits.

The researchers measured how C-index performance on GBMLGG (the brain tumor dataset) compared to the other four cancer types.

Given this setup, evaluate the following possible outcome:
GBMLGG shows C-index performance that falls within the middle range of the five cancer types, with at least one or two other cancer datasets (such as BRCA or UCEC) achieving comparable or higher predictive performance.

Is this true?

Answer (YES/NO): NO